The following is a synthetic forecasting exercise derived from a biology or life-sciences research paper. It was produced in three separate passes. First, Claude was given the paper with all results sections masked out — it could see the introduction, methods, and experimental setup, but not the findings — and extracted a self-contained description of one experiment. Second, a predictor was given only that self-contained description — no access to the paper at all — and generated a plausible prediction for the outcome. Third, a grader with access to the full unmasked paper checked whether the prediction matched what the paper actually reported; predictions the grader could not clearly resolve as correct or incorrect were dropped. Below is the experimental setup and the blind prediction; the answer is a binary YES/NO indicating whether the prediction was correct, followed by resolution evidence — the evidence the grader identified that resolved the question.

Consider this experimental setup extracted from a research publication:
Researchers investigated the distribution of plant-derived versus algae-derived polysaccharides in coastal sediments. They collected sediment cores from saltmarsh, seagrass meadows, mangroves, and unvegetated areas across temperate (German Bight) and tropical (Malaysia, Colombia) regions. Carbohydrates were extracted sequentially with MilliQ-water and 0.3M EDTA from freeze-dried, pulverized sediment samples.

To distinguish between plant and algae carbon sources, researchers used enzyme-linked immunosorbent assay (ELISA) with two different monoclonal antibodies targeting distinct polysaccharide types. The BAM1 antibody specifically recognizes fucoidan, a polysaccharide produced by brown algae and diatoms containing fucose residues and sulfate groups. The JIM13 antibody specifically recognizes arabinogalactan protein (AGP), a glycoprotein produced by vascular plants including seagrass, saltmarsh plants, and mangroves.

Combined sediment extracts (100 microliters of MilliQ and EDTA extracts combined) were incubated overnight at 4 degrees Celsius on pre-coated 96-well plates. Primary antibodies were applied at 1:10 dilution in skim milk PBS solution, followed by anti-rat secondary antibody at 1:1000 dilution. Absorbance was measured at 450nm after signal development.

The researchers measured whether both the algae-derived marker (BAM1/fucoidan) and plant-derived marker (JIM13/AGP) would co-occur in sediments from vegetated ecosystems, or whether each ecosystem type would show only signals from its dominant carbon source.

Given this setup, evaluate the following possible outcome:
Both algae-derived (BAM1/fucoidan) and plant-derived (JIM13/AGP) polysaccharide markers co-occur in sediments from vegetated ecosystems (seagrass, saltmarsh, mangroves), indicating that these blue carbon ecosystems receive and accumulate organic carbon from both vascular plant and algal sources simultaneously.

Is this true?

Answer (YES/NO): YES